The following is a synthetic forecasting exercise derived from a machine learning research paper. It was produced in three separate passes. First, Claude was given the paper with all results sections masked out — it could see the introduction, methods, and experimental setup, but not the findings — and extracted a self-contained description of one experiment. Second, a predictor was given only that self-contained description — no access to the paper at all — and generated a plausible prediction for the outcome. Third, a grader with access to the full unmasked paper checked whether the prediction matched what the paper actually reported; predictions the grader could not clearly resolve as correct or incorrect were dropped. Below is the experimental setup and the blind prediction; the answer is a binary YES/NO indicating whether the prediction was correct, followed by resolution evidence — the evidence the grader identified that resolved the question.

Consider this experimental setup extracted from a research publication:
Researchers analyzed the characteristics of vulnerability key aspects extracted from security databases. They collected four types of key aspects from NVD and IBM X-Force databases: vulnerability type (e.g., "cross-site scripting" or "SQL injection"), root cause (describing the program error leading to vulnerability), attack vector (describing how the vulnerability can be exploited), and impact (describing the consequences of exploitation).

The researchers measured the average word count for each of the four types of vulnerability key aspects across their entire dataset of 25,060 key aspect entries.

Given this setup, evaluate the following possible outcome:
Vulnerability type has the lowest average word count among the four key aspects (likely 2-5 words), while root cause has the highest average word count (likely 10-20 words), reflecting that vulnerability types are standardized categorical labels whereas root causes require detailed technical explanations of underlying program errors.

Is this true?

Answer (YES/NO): NO